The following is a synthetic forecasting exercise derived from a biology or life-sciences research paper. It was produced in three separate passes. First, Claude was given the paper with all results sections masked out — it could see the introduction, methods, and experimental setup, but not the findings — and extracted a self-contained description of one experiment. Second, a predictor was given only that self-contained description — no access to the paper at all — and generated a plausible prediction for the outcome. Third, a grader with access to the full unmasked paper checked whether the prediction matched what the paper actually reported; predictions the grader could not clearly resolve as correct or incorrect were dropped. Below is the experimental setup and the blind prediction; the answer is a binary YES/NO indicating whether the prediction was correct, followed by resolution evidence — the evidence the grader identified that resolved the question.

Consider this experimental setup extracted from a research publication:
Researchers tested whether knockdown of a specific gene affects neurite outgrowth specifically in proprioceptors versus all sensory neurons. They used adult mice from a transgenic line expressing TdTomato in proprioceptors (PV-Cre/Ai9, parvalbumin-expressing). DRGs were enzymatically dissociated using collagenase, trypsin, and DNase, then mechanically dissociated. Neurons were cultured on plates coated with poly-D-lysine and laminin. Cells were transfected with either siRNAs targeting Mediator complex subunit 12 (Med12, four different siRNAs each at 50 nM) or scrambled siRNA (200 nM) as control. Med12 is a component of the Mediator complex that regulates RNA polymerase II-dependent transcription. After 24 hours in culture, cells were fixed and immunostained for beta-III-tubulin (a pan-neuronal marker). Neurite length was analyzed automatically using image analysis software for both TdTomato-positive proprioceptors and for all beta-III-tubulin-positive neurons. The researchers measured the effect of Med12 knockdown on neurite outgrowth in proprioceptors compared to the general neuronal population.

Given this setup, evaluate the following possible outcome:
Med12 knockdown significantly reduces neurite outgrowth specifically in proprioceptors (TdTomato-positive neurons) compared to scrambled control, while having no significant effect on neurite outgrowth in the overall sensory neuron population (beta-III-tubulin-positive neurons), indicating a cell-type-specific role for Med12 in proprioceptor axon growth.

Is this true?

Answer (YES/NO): NO